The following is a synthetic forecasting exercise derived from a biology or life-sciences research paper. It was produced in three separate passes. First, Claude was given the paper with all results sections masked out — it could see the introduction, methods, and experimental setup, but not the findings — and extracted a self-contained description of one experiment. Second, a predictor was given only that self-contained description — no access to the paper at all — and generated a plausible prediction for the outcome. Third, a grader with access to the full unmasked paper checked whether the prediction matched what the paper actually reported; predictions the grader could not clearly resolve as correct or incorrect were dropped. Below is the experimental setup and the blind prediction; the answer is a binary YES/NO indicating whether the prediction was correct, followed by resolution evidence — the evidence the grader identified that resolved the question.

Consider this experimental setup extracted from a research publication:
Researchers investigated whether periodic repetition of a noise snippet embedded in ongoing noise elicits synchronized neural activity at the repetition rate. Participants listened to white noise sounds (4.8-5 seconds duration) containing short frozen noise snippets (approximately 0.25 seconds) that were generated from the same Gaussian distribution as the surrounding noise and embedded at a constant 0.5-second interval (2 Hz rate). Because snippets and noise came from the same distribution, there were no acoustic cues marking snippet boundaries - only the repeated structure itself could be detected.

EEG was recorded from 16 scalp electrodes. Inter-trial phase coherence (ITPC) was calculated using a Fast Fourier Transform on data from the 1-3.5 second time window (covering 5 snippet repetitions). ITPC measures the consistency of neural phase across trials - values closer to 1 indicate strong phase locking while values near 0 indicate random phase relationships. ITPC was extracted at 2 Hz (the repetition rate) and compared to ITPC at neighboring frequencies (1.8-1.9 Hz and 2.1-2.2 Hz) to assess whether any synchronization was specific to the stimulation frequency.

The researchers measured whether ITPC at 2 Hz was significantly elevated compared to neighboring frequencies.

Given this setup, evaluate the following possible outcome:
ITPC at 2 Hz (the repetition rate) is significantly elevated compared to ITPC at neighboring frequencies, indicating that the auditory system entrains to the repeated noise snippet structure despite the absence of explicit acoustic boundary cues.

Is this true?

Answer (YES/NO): YES